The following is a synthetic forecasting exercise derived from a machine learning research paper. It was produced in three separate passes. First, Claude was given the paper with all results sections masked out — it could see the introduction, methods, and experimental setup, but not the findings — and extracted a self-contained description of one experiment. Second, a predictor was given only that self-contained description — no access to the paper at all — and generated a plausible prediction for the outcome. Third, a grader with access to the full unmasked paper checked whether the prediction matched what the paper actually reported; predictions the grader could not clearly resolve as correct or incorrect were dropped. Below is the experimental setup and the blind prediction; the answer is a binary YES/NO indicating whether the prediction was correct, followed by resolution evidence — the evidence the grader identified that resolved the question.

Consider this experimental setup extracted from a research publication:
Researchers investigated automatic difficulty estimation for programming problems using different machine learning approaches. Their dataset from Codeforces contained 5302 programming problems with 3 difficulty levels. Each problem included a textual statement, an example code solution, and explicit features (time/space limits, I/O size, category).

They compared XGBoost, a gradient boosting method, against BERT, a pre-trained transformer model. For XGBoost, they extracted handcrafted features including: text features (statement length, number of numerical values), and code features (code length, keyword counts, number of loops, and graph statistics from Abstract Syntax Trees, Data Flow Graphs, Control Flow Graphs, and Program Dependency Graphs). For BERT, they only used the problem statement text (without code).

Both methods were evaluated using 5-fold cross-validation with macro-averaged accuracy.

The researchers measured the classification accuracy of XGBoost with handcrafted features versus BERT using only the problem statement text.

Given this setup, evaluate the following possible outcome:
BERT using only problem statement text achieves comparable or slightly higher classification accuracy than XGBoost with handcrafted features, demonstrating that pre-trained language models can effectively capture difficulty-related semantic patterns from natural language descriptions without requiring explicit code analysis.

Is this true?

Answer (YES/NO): NO